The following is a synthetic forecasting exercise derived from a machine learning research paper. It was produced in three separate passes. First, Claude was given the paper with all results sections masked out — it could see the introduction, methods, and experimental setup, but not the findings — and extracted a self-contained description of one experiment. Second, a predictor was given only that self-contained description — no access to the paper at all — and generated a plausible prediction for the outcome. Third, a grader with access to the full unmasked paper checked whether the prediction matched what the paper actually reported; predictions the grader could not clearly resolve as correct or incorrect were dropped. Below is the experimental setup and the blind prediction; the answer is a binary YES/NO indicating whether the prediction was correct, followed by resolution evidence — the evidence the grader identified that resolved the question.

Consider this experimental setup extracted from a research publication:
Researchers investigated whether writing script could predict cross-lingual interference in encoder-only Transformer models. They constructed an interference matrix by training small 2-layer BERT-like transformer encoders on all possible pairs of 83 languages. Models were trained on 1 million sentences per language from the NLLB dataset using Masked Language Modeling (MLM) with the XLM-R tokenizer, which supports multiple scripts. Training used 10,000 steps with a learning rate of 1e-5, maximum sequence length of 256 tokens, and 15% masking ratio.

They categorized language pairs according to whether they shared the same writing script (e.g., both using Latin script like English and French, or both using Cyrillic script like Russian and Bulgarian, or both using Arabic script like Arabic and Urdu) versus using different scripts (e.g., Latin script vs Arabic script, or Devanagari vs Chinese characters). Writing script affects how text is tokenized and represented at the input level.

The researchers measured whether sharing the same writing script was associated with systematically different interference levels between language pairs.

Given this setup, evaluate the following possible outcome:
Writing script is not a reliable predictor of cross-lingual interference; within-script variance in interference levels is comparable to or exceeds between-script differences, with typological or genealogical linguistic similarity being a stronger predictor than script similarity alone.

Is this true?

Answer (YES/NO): NO